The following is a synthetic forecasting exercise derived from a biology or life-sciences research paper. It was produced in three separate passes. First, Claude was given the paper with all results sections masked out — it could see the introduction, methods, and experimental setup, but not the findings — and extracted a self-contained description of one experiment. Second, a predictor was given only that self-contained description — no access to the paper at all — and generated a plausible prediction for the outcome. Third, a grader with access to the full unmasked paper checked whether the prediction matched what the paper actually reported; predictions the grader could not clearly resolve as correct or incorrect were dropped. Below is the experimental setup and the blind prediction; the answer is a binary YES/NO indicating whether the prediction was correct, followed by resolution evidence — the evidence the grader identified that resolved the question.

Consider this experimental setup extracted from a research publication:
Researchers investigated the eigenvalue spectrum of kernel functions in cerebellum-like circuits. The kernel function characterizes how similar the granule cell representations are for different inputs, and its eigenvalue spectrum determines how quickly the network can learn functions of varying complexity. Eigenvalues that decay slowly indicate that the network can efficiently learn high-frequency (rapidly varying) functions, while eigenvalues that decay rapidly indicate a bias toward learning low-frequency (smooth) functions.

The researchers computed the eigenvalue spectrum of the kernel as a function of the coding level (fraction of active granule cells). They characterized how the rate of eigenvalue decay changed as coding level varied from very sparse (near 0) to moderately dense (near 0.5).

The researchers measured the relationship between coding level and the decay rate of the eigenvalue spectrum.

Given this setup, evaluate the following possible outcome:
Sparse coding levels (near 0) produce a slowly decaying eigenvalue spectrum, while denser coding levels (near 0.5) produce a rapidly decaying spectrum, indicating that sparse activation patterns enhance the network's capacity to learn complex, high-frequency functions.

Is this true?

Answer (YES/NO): YES